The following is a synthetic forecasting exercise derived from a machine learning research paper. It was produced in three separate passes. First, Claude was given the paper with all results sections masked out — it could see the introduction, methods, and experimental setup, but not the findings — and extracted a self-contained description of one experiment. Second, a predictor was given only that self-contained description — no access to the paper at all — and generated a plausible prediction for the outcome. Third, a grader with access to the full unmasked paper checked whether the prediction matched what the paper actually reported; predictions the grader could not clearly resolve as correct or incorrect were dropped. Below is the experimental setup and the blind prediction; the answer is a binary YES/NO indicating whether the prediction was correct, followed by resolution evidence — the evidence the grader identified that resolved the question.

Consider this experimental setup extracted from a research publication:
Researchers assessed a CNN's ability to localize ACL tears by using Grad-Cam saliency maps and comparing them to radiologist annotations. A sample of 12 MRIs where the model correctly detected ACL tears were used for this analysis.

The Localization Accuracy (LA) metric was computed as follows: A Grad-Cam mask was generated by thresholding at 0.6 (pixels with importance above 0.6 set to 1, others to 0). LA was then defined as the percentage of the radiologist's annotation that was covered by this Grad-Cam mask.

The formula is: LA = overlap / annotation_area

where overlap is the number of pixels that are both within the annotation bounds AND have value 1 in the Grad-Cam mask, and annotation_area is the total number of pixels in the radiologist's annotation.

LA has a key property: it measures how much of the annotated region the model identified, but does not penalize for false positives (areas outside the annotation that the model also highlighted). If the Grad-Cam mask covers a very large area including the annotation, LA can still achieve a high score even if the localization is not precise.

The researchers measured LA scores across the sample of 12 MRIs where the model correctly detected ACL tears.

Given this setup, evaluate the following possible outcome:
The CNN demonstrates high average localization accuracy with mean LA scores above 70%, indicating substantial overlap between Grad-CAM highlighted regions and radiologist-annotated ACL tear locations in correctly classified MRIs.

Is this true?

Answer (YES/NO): YES